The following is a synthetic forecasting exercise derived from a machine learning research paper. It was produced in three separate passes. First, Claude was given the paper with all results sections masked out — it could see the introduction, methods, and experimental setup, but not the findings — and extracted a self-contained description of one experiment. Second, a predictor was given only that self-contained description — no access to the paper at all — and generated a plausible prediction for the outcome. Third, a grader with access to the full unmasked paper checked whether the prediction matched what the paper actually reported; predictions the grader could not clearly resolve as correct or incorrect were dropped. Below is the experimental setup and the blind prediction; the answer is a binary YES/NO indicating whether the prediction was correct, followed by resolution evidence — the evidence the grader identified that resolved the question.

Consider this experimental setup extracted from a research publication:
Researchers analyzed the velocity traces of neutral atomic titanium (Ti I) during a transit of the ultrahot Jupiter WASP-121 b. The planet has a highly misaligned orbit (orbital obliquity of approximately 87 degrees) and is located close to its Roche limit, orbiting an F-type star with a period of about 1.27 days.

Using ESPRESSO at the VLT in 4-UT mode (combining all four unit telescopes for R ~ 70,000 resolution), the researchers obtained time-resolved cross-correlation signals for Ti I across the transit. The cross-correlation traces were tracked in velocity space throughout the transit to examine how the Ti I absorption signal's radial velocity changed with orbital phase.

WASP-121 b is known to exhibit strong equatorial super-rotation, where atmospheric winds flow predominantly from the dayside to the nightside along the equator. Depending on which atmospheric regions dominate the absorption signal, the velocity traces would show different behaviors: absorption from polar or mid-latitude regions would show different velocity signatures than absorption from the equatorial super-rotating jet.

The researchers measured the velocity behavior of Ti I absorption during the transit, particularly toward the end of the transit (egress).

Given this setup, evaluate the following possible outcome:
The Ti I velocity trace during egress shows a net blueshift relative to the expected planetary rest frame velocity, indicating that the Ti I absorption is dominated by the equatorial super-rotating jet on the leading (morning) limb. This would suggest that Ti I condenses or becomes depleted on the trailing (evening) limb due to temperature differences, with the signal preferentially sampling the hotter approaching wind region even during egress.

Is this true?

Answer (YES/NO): NO